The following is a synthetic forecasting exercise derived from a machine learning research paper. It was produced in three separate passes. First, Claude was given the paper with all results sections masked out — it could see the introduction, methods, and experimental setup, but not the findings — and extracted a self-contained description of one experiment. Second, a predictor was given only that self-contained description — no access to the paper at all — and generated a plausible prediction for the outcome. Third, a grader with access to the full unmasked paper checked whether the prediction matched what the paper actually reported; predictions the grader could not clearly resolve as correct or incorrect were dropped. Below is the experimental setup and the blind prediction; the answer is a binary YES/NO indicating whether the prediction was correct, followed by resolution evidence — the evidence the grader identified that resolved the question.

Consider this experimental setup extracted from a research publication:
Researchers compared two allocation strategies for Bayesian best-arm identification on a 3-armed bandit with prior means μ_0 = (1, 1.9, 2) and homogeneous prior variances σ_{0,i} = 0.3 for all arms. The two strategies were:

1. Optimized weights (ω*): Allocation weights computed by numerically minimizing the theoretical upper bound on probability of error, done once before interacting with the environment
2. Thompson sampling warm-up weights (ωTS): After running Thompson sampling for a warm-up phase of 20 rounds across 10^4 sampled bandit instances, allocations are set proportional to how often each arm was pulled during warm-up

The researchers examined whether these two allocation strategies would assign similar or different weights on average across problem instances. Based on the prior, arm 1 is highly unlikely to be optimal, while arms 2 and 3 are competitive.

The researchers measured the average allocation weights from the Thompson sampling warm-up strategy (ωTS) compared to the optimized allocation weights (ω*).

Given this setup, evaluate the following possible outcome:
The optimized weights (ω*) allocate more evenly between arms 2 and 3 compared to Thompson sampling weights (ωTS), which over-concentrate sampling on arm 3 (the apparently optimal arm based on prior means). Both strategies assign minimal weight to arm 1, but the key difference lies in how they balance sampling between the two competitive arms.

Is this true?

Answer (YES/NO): NO